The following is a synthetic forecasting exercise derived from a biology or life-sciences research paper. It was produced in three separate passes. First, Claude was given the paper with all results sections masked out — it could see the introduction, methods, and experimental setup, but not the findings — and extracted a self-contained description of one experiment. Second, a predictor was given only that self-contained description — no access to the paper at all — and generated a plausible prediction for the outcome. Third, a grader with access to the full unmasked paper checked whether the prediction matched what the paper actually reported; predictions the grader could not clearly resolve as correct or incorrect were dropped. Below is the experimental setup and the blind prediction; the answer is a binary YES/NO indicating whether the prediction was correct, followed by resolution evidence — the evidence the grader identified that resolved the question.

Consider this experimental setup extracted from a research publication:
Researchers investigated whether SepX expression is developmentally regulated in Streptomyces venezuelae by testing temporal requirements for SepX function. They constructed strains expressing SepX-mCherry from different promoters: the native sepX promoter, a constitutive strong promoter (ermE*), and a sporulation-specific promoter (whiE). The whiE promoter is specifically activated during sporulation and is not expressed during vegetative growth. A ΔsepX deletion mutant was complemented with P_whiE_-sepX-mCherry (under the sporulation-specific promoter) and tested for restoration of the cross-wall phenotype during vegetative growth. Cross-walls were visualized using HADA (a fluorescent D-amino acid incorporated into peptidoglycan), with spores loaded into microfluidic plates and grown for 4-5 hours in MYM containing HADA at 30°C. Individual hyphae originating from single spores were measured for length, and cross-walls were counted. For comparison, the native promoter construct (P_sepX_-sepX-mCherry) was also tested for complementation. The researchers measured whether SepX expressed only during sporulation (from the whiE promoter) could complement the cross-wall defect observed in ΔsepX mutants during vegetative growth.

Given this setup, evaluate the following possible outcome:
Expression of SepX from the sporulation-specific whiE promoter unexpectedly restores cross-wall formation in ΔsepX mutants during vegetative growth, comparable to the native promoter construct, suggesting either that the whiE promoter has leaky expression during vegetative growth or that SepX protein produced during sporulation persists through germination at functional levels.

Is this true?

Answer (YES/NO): NO